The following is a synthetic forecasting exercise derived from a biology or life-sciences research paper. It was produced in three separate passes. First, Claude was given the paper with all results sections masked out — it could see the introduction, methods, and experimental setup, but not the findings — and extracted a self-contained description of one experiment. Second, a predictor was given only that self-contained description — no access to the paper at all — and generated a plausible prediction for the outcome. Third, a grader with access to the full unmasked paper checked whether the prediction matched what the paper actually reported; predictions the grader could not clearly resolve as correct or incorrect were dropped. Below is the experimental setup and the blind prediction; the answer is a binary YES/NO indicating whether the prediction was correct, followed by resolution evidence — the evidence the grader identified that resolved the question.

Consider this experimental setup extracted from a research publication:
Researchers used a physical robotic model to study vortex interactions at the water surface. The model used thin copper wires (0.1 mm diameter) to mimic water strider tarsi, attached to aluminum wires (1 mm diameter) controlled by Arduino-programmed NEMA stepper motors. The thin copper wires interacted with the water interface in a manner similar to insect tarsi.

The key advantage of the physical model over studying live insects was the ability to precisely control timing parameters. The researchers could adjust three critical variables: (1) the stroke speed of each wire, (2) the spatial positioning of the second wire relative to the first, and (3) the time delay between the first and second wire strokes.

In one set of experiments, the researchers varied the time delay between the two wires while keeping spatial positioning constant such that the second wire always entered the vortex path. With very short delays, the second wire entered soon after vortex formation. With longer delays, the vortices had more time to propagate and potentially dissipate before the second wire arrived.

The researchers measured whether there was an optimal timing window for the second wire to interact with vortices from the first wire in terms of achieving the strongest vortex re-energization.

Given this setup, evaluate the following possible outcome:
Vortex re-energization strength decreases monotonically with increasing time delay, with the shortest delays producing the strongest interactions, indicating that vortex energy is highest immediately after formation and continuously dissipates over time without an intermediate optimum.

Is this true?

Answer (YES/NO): NO